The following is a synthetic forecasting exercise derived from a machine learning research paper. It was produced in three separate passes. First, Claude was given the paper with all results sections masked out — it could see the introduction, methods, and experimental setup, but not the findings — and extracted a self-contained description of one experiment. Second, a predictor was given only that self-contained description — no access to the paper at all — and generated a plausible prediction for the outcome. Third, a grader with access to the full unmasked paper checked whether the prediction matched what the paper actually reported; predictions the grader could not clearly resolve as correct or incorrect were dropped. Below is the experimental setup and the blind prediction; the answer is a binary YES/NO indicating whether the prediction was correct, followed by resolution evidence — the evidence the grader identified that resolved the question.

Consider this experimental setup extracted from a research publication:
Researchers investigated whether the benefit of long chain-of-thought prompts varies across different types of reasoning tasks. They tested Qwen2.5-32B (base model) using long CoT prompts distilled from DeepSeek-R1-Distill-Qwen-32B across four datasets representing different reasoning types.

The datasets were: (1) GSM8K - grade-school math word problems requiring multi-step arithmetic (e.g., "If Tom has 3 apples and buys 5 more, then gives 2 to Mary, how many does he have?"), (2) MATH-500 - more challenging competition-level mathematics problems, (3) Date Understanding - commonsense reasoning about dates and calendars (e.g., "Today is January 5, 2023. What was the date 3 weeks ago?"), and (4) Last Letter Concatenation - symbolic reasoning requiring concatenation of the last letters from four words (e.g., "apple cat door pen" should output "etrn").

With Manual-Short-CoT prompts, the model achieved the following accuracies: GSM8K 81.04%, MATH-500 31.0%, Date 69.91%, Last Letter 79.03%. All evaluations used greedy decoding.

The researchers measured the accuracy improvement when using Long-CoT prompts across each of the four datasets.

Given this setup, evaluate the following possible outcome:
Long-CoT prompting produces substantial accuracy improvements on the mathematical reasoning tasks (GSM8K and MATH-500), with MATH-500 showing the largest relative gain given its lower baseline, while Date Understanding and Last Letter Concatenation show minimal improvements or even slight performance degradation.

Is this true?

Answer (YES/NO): NO